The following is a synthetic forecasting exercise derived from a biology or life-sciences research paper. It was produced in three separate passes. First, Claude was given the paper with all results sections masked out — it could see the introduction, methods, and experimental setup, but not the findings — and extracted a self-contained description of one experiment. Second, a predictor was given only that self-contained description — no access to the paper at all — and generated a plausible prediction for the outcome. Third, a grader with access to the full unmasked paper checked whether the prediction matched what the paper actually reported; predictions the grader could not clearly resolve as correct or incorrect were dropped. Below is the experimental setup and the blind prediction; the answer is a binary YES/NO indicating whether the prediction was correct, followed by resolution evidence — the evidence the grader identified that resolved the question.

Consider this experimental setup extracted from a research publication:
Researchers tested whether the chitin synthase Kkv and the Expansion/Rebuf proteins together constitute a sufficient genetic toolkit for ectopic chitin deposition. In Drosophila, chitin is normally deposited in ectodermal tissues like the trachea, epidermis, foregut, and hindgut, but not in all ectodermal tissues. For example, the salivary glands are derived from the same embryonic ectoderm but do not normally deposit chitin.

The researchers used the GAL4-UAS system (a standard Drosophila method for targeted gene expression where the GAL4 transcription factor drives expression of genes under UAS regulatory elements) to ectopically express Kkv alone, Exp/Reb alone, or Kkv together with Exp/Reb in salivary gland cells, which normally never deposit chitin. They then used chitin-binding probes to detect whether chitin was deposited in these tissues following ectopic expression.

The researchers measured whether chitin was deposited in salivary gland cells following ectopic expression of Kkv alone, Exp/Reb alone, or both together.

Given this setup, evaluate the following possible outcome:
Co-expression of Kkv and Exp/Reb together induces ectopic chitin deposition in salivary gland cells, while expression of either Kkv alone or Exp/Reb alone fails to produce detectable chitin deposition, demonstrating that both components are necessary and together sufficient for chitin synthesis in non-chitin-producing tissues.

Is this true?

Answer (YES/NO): NO